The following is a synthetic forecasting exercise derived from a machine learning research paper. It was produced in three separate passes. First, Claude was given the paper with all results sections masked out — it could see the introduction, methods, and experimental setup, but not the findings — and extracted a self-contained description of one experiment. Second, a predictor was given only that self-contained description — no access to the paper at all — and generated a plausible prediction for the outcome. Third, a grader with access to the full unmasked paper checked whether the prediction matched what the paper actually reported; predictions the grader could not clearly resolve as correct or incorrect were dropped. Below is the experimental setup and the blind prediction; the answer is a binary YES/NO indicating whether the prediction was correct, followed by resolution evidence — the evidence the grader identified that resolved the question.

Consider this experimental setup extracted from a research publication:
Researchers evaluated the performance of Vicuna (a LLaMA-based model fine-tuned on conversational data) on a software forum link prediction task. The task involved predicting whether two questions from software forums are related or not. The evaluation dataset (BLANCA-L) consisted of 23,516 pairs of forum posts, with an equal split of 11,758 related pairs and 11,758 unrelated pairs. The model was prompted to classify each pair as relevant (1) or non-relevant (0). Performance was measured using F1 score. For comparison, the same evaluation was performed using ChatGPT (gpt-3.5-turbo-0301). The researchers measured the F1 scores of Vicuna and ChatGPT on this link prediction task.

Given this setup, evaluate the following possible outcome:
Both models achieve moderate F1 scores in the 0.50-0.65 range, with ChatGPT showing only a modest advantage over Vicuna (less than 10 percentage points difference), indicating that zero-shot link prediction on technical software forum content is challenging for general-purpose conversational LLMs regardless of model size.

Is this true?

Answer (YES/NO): NO